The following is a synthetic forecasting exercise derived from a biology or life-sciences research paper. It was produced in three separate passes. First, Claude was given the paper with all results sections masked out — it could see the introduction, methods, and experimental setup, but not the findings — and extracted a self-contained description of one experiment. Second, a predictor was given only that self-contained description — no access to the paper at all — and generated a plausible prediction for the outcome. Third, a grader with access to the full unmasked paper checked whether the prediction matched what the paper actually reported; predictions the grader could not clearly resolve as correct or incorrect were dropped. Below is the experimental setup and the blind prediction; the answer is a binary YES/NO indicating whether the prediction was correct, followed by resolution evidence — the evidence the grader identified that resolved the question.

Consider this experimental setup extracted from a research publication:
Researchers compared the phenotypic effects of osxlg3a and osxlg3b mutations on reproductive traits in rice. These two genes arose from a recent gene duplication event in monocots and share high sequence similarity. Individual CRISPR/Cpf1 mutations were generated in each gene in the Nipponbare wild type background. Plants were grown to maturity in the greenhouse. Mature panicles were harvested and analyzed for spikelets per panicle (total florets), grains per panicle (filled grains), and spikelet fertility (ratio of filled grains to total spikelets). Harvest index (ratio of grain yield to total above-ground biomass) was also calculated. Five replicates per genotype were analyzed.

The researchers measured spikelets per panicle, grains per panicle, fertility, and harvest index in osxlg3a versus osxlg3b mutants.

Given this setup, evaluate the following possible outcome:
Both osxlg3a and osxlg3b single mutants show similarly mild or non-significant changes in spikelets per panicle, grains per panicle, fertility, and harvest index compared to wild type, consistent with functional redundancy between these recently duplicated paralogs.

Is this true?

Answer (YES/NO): NO